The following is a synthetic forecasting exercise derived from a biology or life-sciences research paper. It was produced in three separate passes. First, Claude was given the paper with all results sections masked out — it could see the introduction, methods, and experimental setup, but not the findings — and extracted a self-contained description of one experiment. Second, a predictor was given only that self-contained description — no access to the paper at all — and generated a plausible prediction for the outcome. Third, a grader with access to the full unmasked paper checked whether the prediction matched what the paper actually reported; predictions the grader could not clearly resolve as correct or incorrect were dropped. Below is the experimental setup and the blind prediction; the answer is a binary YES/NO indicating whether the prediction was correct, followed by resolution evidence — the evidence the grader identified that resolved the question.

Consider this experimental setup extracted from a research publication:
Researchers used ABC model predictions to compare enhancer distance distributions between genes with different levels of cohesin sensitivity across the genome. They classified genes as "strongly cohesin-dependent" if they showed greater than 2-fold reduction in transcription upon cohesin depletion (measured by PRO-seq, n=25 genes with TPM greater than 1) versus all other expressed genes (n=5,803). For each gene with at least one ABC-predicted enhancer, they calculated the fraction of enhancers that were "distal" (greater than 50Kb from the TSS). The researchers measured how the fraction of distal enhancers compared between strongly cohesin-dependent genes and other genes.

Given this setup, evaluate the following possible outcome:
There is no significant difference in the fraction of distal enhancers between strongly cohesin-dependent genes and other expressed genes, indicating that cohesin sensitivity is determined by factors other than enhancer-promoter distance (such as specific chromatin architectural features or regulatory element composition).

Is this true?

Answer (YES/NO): NO